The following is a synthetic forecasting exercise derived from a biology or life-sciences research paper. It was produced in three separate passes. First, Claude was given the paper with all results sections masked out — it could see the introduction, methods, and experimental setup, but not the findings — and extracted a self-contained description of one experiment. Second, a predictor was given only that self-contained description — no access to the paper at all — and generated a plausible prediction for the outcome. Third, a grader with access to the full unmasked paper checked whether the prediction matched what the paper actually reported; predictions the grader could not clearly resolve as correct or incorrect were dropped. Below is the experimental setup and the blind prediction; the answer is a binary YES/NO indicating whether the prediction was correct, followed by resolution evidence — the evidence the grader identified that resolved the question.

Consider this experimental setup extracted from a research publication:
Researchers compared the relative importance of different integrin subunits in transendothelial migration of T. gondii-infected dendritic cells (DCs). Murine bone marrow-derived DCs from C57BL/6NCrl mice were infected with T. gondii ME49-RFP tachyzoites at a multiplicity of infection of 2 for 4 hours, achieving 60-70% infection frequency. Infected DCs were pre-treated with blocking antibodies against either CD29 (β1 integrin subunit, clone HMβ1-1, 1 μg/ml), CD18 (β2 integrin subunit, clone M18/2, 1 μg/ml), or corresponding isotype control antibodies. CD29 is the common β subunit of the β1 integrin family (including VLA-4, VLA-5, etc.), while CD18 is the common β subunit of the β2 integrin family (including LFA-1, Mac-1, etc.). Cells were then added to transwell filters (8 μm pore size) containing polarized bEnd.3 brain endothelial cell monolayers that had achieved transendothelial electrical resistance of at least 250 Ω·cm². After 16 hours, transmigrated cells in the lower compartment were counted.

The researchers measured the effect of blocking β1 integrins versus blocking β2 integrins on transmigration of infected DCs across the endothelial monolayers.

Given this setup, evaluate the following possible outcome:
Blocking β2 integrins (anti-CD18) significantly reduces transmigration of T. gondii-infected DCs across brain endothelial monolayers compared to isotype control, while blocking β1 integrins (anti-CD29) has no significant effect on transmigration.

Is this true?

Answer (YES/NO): NO